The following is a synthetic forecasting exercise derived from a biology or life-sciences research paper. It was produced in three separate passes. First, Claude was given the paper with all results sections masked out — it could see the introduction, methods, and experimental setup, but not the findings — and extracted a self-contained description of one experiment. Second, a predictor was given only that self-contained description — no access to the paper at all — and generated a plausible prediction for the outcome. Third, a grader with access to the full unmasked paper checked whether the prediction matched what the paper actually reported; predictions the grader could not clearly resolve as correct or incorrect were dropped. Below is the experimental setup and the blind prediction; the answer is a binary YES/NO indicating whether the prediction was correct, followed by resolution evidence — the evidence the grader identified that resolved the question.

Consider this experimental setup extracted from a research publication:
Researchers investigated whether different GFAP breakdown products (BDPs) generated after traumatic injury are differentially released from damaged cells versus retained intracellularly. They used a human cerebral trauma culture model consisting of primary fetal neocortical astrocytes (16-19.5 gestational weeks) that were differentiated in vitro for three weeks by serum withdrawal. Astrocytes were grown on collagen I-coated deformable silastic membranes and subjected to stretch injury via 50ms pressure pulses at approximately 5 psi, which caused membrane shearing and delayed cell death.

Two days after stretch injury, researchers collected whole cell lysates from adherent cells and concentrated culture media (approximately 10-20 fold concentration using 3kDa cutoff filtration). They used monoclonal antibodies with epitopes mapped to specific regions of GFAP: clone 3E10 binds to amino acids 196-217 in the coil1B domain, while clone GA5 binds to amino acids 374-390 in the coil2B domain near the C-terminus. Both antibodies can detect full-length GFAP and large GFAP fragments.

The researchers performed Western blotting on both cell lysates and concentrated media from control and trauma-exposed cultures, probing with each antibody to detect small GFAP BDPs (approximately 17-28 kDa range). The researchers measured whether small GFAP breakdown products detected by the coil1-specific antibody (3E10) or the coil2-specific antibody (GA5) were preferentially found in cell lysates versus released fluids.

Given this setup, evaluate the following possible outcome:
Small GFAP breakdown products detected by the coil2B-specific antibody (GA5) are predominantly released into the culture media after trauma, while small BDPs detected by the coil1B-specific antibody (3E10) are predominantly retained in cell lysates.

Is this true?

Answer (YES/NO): NO